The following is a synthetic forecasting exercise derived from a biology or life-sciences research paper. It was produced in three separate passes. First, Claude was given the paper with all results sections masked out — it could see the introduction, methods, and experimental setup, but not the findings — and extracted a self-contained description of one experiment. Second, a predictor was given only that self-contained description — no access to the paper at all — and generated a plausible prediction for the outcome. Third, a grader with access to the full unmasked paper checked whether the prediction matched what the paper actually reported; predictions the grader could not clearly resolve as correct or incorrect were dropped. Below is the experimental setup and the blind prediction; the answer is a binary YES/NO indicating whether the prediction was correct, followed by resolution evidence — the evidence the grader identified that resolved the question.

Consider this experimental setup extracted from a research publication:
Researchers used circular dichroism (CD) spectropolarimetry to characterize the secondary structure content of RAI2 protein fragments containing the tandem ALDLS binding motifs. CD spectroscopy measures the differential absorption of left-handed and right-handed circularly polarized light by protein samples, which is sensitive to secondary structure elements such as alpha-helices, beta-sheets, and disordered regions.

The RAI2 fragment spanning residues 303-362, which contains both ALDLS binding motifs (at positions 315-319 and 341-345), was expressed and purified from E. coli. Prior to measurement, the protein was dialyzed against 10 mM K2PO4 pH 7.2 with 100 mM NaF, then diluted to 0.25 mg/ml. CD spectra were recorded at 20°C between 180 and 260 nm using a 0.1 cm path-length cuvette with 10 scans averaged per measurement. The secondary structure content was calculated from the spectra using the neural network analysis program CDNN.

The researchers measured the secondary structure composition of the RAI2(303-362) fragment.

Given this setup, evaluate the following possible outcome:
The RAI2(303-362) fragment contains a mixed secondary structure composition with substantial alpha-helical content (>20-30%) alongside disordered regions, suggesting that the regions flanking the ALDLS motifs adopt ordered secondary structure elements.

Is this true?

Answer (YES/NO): NO